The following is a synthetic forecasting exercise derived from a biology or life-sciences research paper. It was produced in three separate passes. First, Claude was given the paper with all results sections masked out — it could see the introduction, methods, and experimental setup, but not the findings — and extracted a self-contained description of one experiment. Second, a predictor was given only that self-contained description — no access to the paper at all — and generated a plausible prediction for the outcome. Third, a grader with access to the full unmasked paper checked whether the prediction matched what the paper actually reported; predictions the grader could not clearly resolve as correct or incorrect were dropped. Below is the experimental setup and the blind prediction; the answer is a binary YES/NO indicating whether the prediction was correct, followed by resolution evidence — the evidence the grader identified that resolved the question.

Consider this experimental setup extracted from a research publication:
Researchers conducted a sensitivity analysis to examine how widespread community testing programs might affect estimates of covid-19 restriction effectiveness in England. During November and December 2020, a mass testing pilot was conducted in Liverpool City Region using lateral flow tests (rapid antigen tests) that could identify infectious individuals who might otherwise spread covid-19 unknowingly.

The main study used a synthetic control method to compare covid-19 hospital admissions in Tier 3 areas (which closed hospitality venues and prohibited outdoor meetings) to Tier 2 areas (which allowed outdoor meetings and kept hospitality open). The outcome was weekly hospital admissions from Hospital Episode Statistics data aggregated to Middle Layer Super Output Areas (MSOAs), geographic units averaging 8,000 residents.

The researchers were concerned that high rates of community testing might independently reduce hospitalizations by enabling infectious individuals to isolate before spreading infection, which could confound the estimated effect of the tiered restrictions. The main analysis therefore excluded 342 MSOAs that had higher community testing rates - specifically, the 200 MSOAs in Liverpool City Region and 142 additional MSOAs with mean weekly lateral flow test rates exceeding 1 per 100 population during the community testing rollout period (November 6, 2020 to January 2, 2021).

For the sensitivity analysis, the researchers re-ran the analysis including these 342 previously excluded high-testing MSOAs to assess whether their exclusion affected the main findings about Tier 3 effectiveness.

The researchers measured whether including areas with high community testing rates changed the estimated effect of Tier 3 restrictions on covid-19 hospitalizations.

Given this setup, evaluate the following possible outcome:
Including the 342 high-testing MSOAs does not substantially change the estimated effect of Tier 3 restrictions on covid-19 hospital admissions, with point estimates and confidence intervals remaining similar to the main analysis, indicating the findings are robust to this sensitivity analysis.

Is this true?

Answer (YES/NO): NO